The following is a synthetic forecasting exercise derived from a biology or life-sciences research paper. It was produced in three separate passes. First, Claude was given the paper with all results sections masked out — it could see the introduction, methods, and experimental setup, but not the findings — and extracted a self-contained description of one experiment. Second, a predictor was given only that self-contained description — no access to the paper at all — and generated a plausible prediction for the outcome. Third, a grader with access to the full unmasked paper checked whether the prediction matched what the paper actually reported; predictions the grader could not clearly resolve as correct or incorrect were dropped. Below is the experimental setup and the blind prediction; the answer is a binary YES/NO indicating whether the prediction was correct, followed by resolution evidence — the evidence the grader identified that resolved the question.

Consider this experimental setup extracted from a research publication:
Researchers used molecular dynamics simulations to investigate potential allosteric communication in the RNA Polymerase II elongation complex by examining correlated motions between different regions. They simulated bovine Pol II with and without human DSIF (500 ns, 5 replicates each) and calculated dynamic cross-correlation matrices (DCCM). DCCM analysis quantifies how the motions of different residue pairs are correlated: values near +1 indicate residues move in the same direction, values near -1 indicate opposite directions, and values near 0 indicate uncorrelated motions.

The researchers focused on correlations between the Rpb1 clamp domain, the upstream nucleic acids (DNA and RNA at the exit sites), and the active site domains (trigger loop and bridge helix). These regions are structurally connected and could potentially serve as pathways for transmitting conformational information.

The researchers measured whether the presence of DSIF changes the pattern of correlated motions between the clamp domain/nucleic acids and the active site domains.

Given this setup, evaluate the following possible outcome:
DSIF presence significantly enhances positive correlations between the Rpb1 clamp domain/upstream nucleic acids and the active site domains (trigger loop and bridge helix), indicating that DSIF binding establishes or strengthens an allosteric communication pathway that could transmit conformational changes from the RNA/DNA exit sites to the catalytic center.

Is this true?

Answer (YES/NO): NO